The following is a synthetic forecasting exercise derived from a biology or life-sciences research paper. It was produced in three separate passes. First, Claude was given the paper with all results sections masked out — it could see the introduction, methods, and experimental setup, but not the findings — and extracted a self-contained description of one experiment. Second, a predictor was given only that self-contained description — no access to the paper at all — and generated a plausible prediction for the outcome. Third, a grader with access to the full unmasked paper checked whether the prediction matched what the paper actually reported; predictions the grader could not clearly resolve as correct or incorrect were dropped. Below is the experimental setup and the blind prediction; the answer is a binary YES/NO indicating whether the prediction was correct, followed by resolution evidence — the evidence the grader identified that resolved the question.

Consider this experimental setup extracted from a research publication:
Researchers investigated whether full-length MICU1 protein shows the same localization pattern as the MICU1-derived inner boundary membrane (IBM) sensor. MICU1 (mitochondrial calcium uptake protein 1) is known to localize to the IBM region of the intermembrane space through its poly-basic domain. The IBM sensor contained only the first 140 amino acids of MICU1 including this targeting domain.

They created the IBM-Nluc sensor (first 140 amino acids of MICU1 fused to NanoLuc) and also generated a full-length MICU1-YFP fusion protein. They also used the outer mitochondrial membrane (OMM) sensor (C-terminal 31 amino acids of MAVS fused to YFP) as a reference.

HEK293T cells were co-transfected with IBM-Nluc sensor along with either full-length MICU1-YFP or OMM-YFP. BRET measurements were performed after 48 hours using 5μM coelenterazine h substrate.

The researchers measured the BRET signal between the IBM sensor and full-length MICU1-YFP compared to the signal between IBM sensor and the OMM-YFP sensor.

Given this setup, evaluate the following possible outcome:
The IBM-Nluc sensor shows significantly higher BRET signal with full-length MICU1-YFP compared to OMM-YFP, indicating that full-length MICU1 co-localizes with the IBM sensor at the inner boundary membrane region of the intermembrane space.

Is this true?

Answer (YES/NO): YES